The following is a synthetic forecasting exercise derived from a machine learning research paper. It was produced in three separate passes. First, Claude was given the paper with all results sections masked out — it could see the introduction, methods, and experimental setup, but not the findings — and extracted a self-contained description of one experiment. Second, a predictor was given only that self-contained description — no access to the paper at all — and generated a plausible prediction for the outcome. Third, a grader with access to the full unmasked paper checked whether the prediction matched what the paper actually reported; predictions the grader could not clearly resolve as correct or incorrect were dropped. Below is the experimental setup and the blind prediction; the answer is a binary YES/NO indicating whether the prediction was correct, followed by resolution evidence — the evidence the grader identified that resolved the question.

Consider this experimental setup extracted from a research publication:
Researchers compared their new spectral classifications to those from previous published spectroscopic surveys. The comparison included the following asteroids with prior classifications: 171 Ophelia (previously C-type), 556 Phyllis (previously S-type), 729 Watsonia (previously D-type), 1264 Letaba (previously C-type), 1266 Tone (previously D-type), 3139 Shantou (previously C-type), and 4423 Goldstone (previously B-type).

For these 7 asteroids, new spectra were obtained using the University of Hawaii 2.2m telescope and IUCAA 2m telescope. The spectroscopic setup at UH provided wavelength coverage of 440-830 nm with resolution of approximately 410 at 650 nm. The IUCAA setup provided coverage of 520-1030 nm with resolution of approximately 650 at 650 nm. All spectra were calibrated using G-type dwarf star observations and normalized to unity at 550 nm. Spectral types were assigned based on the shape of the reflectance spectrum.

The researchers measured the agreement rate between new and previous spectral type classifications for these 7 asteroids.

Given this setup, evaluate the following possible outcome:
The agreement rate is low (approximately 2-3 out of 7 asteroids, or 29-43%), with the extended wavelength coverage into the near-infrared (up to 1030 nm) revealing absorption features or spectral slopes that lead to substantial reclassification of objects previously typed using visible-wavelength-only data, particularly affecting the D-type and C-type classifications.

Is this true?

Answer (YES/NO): NO